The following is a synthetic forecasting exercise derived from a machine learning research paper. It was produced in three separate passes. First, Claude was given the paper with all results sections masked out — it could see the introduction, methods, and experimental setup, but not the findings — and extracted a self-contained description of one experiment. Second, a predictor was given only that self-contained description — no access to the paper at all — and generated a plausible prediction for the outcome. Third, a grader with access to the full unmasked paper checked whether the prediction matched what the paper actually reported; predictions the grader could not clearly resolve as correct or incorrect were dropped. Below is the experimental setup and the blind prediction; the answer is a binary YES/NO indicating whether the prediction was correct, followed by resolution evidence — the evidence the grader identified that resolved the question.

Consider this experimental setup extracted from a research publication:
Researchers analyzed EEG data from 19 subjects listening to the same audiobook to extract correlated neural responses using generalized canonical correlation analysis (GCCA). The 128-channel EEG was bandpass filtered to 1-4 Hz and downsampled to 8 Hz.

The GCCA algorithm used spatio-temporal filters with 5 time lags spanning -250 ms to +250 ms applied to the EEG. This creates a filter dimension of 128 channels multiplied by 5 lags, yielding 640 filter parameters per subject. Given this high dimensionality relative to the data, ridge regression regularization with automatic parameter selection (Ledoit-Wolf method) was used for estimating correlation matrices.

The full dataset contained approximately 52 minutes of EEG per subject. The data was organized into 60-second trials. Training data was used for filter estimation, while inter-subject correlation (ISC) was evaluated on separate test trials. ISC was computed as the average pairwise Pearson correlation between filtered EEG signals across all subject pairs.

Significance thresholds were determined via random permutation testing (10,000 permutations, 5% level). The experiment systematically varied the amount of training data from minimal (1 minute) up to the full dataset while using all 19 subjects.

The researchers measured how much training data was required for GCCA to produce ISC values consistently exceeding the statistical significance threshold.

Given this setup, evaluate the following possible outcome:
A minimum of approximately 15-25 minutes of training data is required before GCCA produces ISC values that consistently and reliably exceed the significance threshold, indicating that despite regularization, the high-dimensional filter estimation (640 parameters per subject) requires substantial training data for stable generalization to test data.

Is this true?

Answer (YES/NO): NO